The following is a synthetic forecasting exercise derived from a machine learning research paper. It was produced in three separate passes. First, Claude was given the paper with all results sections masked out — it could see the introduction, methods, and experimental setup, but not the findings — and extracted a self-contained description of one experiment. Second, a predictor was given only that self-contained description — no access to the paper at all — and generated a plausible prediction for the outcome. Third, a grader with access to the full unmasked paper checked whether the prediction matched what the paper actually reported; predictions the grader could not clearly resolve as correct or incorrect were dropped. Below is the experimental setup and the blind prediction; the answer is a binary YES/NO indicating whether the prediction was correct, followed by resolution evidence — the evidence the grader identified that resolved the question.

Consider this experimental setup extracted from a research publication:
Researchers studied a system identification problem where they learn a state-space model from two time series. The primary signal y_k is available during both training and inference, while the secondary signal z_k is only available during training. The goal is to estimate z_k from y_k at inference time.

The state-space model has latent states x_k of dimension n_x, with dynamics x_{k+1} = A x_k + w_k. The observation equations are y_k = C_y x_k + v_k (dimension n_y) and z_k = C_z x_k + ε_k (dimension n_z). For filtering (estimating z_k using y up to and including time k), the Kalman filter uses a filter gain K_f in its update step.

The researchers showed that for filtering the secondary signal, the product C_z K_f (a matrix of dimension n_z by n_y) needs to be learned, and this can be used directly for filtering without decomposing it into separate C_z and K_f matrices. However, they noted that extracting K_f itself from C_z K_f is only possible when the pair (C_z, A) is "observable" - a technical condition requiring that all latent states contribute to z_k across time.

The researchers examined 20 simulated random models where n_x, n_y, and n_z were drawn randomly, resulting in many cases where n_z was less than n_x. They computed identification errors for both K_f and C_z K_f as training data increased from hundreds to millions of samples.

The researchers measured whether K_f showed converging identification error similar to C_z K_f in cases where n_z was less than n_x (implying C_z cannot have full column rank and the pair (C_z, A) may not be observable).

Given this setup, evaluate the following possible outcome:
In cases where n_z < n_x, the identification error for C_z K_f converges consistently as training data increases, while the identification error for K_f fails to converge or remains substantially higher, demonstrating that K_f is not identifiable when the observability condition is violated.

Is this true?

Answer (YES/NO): YES